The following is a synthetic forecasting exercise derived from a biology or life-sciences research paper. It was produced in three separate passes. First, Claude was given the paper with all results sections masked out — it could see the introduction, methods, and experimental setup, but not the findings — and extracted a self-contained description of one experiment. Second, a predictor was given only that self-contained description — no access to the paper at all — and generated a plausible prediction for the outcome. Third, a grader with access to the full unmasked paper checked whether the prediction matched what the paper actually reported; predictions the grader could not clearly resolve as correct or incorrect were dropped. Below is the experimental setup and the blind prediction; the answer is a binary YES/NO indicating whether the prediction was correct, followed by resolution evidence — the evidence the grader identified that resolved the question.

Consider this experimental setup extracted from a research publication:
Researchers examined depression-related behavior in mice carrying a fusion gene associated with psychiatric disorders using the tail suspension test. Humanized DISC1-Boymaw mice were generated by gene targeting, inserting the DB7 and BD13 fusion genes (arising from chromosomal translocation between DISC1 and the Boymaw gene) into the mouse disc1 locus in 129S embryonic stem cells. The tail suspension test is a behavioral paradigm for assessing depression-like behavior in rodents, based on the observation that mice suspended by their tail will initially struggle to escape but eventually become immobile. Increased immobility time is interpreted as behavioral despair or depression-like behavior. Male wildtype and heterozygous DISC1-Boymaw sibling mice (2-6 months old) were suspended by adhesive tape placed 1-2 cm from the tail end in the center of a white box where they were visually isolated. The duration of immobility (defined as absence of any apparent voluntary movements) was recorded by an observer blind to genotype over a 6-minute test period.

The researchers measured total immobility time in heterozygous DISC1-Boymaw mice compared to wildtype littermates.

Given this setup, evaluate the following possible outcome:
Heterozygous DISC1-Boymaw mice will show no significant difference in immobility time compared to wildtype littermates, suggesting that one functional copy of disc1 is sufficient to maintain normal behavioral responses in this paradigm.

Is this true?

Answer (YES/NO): NO